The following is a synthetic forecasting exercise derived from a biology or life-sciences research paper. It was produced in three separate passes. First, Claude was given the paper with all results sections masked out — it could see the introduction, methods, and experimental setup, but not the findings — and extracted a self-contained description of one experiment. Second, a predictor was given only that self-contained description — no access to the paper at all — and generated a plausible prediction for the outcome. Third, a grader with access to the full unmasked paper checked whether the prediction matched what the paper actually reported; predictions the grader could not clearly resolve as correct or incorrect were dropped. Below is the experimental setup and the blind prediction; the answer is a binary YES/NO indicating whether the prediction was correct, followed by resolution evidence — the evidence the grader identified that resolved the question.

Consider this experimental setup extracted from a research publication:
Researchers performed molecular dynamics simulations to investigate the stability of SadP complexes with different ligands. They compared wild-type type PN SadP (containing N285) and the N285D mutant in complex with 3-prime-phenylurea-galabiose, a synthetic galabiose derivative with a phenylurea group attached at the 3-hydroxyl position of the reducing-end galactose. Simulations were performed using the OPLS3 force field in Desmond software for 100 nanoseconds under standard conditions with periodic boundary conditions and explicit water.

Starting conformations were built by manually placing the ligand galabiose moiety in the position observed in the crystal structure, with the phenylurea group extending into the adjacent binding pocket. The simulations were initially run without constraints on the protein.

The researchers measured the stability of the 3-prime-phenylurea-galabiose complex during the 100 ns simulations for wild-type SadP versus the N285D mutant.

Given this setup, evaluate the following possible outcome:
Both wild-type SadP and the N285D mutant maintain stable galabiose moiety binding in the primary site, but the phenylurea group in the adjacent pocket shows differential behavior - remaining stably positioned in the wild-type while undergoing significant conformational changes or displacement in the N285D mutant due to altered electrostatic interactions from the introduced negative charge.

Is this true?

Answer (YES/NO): YES